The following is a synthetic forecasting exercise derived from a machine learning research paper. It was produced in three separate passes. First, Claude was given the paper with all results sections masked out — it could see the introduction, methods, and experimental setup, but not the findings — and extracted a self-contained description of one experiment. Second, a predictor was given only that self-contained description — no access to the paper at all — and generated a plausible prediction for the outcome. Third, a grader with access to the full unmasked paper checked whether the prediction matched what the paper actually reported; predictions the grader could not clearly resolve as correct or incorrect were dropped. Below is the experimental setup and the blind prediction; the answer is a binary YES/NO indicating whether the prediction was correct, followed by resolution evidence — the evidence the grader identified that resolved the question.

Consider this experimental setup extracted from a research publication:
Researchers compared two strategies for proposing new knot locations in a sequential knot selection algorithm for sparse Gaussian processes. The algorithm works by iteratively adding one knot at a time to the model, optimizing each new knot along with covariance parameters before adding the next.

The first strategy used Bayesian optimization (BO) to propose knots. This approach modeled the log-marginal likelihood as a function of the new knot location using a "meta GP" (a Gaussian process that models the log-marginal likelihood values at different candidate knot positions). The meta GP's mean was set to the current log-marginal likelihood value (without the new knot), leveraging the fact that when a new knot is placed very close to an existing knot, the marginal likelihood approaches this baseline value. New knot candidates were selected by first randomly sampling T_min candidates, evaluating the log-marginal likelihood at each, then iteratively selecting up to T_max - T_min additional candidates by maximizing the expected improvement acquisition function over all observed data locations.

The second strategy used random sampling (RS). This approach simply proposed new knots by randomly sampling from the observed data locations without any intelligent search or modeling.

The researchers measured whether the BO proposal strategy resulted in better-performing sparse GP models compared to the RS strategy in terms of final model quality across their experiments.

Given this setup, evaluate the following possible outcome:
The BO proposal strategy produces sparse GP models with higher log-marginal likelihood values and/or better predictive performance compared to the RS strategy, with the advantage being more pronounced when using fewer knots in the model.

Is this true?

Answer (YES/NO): NO